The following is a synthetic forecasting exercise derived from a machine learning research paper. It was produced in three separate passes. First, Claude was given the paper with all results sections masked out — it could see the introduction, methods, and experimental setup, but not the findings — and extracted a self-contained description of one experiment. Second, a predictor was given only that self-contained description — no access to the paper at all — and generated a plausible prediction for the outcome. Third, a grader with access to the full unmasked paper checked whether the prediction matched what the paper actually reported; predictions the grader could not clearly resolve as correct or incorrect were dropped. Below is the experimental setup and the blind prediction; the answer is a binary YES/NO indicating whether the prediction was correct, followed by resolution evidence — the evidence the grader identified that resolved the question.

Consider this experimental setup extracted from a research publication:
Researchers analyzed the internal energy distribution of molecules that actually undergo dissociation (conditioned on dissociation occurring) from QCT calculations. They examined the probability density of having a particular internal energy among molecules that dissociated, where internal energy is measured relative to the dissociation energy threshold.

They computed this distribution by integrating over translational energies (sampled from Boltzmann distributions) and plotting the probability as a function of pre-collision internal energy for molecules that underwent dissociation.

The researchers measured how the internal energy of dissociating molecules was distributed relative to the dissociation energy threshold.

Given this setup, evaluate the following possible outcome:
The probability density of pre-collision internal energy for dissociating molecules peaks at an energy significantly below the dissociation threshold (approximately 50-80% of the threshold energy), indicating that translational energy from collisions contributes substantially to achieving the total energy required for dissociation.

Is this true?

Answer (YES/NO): NO